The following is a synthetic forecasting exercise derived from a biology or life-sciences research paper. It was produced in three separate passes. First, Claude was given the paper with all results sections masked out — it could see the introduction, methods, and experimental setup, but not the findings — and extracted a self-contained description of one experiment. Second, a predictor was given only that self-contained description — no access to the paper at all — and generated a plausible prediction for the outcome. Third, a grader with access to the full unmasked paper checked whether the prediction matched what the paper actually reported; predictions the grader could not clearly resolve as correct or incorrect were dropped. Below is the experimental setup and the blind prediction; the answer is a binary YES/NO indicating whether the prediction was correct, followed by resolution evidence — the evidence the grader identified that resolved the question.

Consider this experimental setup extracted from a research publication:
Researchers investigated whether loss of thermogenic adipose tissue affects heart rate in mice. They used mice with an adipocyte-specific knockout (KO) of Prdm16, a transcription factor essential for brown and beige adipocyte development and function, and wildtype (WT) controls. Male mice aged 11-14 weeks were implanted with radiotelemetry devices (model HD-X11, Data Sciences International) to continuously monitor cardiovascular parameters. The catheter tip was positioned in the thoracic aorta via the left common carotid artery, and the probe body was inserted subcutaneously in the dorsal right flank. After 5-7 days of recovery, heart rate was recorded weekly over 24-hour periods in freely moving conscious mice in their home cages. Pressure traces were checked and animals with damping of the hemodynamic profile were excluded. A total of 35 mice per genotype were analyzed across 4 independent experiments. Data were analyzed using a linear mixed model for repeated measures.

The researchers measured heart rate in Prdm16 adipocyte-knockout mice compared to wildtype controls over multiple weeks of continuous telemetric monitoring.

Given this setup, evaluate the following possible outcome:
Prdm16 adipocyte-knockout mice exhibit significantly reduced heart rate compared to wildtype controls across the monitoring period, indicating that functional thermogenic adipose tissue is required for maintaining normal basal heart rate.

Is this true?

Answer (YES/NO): NO